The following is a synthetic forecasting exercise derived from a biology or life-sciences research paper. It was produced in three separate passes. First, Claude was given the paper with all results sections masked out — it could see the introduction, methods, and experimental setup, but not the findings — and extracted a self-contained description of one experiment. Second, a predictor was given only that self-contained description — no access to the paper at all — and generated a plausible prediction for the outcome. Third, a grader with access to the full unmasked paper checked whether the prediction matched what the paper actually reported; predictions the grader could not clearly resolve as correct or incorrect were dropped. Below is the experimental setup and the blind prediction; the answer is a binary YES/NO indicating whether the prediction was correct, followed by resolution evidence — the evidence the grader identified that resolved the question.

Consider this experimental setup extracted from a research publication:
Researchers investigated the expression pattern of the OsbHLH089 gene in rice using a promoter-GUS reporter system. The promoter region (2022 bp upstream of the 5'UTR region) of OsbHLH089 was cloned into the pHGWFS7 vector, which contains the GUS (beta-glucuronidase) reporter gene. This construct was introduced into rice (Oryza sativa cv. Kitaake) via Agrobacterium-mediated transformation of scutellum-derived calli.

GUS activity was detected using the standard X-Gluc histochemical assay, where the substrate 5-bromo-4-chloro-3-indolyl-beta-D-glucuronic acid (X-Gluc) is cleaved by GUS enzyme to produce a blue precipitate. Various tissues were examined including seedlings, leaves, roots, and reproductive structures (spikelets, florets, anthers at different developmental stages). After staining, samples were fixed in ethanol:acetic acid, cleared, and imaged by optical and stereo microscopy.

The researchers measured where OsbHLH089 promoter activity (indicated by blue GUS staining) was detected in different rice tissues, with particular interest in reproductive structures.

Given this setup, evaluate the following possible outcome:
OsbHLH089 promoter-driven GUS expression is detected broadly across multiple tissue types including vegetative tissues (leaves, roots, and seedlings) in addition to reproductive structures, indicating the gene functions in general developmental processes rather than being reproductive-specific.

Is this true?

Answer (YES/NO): NO